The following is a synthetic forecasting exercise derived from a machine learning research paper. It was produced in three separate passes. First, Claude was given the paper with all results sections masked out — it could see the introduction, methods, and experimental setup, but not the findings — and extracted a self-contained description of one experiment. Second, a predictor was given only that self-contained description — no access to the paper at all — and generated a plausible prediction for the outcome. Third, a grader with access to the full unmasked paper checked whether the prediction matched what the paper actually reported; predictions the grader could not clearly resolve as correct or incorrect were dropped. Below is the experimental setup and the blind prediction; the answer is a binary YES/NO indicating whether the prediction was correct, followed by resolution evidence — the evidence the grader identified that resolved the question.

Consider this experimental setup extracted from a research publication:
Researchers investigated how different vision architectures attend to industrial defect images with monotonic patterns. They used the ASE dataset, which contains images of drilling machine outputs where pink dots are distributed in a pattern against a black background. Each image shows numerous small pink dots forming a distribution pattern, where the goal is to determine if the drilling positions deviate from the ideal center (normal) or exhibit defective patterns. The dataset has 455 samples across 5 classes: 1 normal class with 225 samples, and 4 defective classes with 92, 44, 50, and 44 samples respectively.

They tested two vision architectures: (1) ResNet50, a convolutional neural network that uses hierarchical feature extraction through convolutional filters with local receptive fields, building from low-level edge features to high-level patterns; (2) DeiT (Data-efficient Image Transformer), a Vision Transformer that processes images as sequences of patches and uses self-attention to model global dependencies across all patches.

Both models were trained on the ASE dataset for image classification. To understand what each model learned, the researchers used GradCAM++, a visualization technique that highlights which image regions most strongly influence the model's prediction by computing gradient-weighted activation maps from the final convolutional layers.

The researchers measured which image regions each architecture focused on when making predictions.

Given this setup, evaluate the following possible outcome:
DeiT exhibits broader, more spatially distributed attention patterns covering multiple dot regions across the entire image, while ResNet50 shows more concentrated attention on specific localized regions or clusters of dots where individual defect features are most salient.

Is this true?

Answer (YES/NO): NO